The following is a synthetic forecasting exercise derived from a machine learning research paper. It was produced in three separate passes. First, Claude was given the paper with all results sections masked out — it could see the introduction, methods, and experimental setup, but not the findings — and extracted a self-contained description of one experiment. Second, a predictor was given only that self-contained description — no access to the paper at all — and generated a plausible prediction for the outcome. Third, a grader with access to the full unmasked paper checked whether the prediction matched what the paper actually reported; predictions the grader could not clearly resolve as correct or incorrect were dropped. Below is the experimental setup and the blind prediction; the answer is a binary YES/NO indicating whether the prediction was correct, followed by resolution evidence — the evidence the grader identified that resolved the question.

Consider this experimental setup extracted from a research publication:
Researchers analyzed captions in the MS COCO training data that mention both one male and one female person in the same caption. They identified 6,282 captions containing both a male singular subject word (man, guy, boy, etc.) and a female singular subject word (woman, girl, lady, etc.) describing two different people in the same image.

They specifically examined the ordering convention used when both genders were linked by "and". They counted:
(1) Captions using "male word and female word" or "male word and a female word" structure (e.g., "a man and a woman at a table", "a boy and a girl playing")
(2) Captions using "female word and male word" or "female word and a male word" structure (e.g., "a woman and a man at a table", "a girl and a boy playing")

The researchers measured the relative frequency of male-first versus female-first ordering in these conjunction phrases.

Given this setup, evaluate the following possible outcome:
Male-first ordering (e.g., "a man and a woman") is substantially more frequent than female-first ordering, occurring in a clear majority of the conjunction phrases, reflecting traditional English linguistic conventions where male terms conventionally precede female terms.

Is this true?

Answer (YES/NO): YES